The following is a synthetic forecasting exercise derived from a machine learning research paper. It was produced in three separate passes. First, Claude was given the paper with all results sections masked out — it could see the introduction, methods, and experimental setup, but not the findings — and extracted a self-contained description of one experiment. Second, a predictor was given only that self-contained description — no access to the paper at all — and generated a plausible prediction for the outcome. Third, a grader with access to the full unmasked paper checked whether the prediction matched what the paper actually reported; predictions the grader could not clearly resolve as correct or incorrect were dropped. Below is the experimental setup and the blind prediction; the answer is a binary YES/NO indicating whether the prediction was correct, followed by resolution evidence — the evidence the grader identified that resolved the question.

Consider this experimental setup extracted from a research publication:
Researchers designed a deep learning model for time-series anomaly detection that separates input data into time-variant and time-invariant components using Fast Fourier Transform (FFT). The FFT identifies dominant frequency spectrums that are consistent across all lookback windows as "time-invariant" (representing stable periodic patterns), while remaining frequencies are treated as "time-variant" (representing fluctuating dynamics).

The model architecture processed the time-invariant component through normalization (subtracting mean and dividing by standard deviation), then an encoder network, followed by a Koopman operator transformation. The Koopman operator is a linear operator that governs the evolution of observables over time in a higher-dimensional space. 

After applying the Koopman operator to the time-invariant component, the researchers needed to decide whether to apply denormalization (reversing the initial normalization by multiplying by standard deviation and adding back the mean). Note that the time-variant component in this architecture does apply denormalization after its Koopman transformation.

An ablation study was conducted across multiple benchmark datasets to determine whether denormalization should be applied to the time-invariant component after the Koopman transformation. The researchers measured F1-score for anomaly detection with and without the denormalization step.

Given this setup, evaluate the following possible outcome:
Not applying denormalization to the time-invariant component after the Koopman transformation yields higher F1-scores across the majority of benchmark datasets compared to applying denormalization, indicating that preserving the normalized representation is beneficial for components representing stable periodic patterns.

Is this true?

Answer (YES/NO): YES